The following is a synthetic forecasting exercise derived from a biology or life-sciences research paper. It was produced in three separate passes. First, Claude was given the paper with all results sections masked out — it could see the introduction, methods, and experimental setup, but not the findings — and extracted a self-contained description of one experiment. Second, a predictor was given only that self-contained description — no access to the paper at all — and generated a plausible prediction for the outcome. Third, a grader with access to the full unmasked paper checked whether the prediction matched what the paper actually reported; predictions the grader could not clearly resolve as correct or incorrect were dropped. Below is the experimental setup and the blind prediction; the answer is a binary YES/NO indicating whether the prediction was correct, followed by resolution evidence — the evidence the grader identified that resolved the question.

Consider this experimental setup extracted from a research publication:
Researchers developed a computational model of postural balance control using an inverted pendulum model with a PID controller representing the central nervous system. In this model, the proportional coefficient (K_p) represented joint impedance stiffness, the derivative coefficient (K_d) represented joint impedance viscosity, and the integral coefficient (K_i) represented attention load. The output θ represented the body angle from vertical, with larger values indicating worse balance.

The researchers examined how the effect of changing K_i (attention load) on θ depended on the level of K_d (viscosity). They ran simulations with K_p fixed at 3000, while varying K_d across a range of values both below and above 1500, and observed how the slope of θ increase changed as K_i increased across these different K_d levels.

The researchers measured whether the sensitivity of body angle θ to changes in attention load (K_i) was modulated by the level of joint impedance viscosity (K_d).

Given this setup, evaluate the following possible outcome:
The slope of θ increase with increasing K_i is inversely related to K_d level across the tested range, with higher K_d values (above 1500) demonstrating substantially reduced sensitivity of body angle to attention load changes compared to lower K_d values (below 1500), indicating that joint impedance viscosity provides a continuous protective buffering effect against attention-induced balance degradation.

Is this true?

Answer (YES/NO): YES